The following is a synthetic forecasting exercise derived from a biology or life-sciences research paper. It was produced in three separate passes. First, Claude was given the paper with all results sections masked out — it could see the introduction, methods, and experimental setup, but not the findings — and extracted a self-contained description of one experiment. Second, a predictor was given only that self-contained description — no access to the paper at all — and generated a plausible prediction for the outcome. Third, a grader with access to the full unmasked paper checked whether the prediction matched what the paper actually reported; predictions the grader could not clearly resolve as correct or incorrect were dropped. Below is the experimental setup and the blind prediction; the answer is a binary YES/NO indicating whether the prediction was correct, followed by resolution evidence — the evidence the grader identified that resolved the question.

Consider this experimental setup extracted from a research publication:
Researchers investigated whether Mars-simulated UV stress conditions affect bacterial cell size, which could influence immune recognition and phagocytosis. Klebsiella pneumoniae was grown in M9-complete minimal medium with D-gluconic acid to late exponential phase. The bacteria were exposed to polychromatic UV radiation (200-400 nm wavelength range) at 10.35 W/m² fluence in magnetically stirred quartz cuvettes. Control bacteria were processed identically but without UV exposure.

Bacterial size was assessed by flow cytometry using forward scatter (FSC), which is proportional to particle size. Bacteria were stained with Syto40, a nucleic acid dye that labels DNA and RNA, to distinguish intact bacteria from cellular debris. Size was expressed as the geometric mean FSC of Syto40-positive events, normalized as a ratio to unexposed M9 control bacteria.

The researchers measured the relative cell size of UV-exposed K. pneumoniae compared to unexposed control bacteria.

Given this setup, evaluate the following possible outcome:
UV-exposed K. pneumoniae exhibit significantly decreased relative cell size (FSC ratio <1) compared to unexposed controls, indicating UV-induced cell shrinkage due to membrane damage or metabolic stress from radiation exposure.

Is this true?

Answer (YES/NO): NO